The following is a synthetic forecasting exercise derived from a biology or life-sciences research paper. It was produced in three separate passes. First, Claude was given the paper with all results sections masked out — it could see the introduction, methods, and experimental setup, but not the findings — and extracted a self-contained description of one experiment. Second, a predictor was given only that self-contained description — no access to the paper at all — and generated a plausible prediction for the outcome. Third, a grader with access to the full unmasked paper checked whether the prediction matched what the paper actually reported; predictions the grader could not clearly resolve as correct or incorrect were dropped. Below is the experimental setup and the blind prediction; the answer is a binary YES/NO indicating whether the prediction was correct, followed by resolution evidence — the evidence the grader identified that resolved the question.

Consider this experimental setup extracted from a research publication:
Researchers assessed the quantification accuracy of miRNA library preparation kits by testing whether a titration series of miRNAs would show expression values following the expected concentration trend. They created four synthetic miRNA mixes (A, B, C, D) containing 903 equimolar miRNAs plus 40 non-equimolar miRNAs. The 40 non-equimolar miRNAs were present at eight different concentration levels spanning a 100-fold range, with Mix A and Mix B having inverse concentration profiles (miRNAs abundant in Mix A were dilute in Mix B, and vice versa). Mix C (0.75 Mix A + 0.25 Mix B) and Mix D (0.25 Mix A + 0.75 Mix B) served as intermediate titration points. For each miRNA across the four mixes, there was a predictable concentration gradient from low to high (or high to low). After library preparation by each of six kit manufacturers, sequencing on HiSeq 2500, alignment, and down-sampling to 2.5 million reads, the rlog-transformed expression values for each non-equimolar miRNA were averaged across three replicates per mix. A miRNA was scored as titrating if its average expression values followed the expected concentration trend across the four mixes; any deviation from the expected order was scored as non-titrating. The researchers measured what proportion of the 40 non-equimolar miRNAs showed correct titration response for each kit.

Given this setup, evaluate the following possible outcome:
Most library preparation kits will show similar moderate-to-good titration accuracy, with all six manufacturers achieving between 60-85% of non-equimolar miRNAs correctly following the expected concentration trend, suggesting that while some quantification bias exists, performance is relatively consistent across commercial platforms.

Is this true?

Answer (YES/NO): NO